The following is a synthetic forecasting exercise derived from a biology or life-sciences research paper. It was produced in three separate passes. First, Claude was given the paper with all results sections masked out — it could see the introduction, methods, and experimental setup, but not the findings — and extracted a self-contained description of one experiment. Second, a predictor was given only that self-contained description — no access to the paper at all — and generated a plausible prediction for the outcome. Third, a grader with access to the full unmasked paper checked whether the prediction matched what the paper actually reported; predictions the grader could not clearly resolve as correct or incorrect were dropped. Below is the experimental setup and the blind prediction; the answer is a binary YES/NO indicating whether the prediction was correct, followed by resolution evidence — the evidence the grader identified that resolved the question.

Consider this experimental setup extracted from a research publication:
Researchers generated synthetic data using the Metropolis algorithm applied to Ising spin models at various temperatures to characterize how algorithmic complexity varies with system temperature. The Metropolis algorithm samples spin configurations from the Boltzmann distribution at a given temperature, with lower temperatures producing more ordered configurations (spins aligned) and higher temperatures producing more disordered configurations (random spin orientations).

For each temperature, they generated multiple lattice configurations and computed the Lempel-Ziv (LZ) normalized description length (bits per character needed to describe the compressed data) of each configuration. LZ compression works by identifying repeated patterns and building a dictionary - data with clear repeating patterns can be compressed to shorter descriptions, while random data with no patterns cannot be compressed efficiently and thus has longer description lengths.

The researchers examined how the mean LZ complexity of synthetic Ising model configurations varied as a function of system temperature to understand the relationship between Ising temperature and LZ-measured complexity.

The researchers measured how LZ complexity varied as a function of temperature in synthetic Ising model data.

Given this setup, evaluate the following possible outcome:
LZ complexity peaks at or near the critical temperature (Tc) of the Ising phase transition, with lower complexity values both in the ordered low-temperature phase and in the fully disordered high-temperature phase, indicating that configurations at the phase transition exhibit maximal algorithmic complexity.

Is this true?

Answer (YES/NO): YES